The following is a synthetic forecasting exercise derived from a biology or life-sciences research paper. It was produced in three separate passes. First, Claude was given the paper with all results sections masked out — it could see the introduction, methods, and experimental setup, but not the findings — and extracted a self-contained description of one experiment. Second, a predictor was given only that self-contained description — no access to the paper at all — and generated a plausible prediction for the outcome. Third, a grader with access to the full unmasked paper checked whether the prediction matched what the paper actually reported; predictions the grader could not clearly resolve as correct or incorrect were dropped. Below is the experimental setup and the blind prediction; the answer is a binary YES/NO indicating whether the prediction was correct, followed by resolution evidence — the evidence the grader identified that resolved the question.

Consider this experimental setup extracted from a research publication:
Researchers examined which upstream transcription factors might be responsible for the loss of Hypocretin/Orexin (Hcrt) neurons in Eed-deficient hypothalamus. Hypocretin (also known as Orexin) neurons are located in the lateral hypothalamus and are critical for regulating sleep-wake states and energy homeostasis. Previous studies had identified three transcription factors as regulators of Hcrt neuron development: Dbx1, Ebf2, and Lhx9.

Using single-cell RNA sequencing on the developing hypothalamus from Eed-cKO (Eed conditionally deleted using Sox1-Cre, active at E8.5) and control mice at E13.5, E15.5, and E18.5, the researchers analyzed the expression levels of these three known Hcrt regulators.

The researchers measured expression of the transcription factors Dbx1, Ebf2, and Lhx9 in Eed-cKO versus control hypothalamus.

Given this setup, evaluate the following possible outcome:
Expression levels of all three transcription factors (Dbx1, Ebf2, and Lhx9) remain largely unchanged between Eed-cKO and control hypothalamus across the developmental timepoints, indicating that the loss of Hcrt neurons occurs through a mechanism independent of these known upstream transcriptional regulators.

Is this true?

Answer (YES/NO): NO